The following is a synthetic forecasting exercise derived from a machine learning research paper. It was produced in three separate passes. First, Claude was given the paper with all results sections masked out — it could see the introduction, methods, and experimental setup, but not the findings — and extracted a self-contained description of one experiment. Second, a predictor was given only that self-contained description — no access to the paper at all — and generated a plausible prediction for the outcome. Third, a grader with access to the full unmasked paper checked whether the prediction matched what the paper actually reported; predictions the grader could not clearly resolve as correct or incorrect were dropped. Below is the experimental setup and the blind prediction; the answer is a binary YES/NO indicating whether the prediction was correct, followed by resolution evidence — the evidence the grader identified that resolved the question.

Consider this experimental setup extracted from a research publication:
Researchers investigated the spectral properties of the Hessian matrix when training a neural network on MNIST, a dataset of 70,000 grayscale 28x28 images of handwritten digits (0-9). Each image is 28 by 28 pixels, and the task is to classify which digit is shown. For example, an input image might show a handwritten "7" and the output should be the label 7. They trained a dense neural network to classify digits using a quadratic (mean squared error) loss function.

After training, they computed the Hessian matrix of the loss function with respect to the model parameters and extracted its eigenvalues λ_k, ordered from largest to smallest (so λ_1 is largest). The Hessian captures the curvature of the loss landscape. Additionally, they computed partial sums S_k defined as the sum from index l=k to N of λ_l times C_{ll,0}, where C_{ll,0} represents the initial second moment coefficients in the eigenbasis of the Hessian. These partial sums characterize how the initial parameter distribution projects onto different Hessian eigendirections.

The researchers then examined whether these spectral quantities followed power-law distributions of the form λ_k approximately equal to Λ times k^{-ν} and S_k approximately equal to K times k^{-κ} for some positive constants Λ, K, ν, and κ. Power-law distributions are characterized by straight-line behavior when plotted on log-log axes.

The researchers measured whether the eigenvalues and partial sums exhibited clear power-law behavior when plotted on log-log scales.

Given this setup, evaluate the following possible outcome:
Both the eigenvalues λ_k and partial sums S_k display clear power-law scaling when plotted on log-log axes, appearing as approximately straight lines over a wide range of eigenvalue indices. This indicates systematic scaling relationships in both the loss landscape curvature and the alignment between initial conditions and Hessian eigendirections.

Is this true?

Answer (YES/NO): YES